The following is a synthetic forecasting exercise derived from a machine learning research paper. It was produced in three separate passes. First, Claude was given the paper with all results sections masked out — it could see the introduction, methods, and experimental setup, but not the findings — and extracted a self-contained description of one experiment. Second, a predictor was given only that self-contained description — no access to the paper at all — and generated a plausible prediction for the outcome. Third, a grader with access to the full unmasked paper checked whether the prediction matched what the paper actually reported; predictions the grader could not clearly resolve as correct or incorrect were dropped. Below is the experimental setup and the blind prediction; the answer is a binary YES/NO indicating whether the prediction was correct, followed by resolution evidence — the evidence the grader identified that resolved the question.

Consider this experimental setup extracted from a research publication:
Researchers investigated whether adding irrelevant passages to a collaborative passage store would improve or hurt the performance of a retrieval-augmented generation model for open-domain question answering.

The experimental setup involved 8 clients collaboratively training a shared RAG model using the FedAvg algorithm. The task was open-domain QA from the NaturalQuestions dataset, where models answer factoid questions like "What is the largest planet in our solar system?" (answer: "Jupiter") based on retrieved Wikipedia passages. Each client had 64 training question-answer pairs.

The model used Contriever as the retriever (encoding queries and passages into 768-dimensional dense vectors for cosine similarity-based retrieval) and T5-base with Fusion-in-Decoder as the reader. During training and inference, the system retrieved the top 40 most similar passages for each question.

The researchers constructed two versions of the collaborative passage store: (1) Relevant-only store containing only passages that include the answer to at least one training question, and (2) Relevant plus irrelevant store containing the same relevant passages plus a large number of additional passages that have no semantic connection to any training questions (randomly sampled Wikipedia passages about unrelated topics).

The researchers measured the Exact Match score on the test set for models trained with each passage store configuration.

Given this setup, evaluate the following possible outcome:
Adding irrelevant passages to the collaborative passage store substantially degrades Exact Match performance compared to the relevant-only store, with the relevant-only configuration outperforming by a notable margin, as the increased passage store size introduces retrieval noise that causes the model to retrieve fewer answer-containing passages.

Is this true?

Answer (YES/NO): NO